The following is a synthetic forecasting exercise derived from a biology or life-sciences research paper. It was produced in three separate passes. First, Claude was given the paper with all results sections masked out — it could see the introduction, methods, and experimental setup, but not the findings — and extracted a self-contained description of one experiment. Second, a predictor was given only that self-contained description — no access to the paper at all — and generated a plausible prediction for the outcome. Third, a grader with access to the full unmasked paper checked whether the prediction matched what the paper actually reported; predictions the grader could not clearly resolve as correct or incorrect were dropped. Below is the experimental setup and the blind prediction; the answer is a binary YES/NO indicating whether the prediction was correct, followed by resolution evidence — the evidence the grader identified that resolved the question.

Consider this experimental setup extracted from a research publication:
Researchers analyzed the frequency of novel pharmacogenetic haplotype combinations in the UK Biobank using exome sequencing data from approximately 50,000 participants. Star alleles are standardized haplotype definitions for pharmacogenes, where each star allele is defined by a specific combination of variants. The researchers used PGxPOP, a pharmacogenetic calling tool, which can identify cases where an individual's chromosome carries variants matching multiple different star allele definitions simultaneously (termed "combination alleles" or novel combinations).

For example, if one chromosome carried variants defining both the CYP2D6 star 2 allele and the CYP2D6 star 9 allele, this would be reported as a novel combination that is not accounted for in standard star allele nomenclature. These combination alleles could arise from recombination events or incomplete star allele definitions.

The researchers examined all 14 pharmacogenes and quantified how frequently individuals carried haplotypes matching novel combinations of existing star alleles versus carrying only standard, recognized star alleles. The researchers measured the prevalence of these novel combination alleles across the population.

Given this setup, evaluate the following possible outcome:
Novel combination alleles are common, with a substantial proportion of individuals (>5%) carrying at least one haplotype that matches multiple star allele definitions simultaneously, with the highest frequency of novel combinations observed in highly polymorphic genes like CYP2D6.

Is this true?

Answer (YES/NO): NO